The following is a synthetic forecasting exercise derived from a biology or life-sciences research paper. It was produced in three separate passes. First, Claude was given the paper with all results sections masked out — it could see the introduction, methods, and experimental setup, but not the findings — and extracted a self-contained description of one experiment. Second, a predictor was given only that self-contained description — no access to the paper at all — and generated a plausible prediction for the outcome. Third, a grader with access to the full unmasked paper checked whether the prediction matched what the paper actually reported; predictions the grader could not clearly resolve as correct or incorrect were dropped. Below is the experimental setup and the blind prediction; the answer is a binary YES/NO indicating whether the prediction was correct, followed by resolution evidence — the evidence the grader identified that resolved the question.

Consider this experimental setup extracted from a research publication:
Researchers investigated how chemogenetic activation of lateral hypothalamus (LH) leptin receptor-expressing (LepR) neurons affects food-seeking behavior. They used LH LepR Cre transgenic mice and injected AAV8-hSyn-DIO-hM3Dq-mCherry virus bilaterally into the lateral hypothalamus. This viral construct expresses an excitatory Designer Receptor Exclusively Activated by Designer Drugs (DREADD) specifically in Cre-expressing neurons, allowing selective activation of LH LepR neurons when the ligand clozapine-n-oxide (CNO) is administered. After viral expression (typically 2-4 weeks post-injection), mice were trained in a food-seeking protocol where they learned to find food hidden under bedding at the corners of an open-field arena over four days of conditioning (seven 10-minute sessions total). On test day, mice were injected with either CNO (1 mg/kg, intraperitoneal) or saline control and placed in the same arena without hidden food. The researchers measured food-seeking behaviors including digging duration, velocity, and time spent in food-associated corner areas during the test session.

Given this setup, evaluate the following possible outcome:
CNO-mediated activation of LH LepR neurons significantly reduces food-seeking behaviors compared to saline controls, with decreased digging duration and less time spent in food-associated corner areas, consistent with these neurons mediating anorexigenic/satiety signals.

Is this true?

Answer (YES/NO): NO